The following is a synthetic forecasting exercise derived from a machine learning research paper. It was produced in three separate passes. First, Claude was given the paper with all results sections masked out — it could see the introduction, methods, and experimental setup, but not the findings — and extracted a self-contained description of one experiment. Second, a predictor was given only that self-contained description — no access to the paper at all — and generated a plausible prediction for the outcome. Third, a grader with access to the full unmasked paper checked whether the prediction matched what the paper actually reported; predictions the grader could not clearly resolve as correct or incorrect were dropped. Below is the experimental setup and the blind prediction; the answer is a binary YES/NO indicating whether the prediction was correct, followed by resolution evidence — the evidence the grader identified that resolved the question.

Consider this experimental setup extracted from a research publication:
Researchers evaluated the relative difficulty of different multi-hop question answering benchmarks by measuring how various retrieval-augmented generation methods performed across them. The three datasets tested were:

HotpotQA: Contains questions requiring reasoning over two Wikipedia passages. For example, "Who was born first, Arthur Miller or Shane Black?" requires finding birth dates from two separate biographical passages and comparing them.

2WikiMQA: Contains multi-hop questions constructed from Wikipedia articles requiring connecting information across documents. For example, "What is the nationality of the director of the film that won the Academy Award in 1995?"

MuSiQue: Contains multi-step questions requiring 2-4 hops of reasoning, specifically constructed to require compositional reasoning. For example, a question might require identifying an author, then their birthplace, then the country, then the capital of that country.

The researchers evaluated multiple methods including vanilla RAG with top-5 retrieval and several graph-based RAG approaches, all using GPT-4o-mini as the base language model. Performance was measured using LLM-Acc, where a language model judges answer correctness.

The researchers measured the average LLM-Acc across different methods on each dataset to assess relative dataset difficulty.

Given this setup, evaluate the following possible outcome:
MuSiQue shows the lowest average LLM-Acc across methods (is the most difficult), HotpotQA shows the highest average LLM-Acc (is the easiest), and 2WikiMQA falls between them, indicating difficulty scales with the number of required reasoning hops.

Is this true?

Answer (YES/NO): YES